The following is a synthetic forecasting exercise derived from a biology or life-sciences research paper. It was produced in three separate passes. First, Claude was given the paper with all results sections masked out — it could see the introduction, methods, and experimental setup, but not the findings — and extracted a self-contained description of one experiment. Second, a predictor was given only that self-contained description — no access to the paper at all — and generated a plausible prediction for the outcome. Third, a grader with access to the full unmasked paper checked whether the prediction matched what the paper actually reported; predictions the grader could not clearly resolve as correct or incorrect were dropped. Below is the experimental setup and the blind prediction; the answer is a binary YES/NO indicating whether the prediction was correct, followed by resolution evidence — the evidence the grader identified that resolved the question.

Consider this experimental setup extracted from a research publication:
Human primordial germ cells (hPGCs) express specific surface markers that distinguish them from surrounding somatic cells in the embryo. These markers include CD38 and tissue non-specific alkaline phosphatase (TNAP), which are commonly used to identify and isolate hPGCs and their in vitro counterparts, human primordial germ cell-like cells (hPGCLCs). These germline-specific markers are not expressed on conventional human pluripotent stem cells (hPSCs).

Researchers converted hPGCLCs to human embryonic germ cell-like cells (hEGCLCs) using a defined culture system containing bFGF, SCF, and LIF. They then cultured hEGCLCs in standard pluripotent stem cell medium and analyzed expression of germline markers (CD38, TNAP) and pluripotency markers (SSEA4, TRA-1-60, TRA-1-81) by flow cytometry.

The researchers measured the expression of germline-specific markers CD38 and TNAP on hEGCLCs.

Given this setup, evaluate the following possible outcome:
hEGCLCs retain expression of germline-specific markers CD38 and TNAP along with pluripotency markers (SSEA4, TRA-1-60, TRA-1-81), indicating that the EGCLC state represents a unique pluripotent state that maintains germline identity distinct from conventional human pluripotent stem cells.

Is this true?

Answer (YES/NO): NO